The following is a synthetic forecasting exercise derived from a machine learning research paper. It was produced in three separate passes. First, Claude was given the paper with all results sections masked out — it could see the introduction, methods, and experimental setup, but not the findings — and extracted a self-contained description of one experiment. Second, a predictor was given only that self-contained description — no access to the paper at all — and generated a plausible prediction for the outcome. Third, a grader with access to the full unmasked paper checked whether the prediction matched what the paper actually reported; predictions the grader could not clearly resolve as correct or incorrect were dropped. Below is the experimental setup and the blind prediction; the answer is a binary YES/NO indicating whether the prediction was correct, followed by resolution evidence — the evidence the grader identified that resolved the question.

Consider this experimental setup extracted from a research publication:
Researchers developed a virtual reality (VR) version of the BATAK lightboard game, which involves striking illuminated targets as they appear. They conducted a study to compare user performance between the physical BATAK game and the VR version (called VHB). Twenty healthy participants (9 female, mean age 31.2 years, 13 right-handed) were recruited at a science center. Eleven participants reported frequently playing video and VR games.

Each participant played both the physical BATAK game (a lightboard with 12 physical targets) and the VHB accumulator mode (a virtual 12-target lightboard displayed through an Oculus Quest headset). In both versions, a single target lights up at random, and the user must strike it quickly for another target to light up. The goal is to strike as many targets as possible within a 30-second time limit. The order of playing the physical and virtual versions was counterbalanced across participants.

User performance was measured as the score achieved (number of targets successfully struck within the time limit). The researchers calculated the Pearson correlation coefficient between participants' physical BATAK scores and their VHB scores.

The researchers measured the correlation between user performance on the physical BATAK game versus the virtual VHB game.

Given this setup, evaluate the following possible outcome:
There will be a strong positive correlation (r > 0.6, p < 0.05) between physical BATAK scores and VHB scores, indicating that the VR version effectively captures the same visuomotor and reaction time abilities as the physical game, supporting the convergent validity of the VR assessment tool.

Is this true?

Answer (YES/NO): NO